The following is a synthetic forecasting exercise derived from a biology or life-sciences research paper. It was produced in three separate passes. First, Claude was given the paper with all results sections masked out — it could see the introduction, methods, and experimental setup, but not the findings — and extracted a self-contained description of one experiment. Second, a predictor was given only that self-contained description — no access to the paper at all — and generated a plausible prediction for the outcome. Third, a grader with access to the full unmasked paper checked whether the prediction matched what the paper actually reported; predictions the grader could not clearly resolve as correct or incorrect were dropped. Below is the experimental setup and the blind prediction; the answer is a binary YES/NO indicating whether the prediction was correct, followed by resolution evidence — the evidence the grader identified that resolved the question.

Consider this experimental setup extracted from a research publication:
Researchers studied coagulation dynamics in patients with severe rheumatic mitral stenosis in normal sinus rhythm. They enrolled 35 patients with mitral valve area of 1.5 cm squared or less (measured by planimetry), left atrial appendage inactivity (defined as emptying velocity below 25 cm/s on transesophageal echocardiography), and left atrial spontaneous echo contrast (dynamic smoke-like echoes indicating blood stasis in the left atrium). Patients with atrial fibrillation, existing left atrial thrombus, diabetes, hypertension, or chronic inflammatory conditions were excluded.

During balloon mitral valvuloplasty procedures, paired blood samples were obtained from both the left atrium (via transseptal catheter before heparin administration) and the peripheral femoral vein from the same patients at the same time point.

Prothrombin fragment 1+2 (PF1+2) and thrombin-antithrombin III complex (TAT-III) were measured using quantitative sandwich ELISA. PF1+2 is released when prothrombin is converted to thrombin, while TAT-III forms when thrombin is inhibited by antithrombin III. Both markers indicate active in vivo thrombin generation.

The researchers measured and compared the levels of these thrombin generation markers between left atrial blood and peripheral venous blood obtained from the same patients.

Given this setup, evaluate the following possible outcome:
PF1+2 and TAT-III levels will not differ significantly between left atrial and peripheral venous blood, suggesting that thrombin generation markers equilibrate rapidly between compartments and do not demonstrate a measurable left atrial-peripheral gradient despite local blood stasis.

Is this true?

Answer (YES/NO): NO